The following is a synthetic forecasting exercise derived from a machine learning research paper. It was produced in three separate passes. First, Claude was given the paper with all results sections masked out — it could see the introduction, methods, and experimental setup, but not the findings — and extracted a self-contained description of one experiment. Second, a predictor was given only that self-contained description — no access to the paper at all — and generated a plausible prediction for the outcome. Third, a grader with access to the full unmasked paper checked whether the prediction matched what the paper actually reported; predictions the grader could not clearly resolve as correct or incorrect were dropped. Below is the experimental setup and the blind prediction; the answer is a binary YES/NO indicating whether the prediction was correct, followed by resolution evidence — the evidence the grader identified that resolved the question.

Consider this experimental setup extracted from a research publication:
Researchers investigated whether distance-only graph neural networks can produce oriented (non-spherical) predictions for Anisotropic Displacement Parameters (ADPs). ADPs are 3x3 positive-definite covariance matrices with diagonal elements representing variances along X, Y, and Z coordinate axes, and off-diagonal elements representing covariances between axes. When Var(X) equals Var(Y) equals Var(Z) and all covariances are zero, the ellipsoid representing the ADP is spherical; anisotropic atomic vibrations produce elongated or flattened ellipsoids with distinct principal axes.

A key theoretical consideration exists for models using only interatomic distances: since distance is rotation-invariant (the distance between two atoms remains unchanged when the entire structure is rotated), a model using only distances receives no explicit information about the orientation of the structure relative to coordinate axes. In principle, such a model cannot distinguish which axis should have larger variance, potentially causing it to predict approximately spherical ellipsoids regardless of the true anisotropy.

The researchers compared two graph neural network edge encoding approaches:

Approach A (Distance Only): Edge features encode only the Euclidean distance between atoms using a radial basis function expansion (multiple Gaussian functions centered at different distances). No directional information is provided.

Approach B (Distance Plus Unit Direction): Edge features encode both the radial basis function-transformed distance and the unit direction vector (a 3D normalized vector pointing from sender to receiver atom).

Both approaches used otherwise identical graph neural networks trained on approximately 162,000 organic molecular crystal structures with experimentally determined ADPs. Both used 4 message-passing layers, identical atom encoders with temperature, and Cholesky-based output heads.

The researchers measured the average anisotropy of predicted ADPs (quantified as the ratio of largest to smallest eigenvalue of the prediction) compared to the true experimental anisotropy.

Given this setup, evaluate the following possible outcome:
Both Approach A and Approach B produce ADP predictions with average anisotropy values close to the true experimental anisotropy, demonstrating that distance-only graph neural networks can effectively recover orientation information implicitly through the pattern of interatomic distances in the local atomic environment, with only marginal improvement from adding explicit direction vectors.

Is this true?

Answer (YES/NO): NO